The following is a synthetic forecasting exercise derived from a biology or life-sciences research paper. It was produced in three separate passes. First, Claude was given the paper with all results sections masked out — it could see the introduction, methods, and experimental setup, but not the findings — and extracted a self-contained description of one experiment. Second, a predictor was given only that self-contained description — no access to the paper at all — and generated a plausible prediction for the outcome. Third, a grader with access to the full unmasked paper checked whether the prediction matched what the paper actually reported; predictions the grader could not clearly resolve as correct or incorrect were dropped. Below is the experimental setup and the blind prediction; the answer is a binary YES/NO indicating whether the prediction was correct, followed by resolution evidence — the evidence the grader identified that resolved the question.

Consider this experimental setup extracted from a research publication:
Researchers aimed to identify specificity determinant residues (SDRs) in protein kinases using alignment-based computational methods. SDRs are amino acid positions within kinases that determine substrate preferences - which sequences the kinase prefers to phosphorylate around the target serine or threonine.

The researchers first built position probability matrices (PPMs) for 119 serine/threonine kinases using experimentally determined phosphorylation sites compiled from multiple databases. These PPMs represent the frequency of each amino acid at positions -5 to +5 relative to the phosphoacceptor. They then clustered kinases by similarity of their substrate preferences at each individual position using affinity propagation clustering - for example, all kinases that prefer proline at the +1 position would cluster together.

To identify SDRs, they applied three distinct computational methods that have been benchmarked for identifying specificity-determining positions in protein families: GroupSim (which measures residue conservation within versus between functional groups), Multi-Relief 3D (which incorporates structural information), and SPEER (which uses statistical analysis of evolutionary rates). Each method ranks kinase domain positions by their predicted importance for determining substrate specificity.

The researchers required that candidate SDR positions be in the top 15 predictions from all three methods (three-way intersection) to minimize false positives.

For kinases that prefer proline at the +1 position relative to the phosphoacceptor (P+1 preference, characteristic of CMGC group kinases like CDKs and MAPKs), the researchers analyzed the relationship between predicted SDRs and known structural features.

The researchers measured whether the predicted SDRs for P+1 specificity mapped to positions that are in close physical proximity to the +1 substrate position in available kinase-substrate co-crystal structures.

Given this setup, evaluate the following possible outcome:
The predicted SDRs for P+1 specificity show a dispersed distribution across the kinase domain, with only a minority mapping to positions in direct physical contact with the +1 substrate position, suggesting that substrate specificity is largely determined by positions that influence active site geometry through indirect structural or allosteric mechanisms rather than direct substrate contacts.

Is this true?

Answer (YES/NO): NO